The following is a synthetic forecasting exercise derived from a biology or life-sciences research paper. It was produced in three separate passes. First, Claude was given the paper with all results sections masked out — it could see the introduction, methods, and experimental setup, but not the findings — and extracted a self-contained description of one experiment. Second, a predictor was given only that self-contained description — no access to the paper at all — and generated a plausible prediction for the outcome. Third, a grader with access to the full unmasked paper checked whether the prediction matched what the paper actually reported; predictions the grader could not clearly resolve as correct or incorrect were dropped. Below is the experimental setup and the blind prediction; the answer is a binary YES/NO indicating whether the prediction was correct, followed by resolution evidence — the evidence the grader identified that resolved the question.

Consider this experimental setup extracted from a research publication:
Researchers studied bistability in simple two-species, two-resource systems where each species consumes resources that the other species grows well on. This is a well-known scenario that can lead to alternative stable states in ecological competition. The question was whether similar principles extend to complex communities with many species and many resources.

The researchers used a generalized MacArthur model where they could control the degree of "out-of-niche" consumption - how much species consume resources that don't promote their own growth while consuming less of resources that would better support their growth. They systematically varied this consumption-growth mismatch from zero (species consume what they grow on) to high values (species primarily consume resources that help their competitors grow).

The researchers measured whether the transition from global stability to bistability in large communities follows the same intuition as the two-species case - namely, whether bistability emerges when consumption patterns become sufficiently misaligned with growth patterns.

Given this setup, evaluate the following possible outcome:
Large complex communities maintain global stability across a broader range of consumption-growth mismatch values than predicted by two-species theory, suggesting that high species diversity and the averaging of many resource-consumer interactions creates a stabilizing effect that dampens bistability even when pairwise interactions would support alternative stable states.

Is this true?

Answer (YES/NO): NO